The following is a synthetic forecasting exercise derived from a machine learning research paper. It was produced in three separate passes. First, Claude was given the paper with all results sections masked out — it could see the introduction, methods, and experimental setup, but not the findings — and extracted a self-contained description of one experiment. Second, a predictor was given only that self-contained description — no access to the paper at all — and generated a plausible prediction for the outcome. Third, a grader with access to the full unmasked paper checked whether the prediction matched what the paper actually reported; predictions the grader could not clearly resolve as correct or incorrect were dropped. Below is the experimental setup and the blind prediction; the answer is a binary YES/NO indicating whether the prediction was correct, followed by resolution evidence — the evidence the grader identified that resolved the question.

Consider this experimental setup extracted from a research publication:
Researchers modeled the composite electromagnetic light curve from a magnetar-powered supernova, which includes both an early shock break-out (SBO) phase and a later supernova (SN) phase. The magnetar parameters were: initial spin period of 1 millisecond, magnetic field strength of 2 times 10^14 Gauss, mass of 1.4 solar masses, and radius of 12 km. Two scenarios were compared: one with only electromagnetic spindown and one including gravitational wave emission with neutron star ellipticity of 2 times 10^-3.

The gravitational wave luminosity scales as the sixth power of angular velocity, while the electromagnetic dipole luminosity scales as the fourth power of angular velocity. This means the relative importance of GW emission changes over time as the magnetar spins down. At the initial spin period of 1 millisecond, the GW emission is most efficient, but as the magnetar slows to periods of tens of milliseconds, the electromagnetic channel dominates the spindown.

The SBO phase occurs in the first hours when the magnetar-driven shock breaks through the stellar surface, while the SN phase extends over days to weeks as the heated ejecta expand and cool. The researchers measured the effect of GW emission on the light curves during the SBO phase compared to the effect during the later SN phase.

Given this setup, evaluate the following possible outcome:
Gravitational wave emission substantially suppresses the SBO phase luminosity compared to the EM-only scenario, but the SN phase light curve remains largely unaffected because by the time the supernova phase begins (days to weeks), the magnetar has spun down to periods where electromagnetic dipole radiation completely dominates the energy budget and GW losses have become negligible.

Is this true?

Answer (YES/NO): NO